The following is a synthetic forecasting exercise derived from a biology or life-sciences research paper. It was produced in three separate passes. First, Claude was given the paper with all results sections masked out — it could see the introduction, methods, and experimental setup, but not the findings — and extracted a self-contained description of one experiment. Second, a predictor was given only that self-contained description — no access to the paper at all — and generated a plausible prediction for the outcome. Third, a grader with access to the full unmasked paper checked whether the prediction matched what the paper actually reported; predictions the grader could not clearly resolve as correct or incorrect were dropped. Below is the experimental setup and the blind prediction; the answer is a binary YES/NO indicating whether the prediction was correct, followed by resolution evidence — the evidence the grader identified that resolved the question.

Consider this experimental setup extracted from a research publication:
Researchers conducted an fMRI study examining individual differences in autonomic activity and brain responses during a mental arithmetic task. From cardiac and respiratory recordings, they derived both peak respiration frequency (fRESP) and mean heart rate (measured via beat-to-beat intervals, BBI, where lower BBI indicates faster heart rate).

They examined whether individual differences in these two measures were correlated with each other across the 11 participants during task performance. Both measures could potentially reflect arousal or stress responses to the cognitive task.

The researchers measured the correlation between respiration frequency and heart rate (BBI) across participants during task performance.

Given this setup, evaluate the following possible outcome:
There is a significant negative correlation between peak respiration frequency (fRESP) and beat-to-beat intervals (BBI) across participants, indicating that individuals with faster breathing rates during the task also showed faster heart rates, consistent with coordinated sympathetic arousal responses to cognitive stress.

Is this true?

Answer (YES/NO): NO